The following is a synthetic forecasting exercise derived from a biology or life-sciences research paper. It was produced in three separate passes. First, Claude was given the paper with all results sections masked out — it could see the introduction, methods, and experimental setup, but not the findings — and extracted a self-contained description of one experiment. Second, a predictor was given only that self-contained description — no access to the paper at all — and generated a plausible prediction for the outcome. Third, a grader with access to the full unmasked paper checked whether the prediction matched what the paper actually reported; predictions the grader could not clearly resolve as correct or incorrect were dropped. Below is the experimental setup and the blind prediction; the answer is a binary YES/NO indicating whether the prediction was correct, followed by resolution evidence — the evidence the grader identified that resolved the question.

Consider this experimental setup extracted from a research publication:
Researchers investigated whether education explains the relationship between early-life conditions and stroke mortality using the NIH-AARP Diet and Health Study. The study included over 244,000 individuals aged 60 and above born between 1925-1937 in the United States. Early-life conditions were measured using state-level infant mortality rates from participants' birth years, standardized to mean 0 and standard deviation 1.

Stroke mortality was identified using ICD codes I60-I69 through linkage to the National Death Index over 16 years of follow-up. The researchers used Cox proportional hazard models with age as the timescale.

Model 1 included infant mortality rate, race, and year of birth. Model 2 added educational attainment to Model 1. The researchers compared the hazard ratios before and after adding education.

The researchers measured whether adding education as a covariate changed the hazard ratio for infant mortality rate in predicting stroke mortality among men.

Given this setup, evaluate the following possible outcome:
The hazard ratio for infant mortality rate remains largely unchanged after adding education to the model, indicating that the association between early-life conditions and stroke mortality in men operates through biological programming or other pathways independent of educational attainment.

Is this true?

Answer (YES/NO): YES